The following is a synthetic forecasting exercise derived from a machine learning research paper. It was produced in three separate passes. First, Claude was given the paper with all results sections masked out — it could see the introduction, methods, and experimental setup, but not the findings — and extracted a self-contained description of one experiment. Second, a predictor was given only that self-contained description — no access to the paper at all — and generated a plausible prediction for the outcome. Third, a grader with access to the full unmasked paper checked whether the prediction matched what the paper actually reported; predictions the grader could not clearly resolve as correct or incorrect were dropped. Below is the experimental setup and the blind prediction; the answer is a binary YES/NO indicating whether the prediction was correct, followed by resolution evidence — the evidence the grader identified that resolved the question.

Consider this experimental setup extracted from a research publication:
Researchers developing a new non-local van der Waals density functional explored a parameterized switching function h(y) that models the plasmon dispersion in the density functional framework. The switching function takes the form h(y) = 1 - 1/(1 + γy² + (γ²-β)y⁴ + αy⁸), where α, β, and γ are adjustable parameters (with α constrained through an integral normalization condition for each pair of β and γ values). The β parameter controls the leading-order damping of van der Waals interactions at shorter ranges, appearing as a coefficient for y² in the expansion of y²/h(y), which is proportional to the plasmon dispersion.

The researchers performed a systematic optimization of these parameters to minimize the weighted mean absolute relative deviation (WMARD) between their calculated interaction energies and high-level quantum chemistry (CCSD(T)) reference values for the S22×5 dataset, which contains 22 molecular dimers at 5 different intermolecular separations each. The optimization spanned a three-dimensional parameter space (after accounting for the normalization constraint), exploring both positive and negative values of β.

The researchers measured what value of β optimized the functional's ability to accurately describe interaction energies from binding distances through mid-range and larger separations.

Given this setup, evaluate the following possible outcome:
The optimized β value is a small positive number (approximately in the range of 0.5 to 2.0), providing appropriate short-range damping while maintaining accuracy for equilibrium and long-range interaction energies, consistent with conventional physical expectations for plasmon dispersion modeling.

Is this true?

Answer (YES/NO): NO